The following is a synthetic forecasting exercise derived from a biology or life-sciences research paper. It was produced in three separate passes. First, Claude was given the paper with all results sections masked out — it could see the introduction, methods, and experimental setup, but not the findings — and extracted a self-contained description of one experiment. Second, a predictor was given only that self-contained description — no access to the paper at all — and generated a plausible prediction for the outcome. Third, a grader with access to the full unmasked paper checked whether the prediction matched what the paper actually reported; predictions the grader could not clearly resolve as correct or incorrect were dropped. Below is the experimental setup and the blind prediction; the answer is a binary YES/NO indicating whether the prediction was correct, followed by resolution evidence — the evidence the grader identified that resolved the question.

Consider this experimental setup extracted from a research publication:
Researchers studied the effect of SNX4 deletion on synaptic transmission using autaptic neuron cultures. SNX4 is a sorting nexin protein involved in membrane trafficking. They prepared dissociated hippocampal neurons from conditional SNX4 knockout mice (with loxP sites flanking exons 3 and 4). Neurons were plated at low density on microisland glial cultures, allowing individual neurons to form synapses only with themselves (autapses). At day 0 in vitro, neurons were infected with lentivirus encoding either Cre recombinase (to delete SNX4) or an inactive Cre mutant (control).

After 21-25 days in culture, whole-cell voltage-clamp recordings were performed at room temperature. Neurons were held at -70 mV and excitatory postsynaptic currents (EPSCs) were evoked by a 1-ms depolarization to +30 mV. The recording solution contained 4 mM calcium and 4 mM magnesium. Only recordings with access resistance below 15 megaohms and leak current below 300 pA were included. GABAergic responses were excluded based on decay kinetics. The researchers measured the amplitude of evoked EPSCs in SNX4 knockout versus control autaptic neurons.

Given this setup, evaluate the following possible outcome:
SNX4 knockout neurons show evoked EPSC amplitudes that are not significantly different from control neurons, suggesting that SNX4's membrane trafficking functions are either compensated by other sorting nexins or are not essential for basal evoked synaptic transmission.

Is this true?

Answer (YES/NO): YES